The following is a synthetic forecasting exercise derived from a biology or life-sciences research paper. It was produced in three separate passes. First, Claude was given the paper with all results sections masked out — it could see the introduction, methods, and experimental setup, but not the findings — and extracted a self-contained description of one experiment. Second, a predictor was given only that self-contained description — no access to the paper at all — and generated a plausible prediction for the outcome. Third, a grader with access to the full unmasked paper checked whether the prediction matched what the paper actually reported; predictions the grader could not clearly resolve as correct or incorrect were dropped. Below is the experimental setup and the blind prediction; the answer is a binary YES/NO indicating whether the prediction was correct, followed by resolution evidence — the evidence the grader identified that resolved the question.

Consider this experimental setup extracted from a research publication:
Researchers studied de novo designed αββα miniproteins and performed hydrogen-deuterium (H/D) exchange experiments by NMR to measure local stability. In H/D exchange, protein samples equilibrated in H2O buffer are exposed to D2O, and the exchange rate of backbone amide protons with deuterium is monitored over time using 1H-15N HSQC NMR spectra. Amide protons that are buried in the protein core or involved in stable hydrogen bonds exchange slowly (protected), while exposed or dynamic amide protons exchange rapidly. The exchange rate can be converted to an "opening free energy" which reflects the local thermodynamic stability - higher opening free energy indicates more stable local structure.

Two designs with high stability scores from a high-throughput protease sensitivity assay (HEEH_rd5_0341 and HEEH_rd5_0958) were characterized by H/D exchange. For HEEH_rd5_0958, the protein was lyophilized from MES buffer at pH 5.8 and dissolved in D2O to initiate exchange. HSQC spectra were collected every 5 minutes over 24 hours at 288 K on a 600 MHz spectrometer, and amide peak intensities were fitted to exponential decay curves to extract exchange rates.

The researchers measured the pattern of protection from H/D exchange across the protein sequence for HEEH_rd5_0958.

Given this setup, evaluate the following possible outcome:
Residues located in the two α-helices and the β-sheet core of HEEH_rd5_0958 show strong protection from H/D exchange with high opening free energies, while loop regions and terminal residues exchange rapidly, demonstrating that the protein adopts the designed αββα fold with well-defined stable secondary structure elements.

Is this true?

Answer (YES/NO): YES